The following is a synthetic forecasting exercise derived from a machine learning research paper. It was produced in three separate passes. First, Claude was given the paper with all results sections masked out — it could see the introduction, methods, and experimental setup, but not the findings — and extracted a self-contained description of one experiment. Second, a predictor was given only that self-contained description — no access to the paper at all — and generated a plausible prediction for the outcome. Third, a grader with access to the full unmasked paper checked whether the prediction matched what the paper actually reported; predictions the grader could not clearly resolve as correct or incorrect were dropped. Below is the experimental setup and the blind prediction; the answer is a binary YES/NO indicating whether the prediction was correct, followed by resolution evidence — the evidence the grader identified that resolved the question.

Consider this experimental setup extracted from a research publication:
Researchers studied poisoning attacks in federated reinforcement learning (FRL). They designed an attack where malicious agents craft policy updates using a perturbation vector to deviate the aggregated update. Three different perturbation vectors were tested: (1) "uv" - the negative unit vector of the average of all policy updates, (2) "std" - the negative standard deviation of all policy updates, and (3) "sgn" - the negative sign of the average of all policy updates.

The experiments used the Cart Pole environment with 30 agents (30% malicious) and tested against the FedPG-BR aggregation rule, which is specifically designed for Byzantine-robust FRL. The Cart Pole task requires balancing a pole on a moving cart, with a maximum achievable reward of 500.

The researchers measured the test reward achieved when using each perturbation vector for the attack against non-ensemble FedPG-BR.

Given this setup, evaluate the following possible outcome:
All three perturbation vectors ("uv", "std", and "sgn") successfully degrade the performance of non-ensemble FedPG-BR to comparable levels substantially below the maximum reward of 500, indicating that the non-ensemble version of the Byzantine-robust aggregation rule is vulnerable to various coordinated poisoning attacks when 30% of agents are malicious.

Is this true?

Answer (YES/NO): NO